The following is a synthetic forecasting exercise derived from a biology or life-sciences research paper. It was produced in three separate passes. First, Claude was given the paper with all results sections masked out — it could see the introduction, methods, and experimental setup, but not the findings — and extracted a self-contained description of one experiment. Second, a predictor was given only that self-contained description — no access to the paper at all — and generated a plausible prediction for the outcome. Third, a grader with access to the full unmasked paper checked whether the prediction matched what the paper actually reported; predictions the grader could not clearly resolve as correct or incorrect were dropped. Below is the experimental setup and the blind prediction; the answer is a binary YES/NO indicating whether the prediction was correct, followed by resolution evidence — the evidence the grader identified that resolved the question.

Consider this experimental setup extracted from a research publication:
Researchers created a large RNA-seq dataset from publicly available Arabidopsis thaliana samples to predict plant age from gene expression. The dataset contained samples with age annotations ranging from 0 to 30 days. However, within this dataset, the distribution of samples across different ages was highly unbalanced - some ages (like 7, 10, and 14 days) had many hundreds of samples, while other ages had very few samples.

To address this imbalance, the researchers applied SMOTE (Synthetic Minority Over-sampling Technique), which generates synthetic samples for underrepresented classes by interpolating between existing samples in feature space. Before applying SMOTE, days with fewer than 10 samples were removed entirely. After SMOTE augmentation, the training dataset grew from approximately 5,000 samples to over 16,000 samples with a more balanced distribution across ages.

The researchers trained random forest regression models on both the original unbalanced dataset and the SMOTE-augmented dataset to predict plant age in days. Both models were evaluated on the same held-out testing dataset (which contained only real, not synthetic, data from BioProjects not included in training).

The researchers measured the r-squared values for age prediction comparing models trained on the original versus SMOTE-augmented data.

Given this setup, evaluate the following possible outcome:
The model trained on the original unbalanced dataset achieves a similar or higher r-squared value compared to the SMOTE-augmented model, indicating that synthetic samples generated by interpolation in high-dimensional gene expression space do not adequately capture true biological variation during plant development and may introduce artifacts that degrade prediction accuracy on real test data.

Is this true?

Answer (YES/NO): NO